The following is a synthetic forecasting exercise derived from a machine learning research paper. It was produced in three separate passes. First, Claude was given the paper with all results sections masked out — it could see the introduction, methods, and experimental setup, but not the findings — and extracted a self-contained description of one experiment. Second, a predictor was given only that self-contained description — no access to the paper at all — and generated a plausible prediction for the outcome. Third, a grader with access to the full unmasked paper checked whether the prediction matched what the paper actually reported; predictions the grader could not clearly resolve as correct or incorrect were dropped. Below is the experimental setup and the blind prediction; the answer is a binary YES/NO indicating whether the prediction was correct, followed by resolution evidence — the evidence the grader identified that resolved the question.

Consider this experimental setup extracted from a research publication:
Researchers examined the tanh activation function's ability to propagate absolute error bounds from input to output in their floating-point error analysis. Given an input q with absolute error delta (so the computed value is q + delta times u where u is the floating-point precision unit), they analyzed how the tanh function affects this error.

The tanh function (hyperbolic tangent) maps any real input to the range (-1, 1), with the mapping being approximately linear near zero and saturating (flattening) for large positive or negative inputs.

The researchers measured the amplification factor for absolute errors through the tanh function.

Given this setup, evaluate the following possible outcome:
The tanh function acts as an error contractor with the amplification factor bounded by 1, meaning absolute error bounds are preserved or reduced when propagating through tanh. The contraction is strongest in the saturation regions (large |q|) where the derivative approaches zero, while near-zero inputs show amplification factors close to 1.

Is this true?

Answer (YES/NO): NO